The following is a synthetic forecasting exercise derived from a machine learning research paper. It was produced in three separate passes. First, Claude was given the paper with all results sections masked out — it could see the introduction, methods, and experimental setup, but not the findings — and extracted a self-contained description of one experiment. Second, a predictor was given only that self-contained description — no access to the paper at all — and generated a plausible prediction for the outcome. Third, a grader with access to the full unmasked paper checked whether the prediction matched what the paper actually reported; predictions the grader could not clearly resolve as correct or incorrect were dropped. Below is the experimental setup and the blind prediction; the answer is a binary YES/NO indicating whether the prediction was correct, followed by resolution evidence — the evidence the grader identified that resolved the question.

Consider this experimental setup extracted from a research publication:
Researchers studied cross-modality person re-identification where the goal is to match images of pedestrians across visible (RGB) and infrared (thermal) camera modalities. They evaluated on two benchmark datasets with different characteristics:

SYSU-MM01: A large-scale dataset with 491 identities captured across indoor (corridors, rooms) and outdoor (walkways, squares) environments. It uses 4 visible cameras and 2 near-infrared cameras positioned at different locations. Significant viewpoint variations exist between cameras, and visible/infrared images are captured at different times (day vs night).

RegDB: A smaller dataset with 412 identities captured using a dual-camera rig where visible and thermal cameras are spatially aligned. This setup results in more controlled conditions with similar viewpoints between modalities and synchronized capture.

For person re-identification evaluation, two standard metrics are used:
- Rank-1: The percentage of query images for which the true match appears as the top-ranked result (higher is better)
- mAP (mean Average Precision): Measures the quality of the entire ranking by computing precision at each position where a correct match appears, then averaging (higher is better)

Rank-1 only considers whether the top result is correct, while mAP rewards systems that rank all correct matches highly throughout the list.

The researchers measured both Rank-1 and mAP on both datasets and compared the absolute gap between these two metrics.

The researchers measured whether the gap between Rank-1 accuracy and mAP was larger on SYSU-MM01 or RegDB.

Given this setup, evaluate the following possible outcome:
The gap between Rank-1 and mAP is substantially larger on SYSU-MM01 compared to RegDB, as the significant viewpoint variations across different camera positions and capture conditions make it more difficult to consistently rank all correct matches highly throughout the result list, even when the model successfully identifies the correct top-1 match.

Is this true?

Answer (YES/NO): NO